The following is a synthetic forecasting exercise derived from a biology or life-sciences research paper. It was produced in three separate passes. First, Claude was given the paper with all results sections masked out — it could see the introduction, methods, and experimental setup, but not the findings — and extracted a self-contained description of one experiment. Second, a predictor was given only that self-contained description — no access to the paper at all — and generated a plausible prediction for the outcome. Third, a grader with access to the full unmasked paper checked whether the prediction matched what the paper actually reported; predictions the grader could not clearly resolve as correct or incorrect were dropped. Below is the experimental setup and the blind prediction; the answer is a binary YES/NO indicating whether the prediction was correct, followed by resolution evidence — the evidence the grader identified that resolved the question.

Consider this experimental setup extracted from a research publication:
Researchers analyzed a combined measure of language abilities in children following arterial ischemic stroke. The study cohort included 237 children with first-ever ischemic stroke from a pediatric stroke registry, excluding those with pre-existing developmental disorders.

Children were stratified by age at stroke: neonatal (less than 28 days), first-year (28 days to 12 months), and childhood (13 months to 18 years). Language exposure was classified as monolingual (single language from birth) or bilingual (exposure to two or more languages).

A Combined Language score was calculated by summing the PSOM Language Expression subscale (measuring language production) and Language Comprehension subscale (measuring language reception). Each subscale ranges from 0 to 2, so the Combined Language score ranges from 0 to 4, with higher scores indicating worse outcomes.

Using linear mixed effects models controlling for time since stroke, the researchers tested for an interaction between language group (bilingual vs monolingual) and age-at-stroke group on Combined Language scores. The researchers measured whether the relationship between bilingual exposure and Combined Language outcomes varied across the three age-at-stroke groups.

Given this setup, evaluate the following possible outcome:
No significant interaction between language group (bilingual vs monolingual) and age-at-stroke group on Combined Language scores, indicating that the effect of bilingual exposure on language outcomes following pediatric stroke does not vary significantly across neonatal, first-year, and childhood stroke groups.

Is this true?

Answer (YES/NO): NO